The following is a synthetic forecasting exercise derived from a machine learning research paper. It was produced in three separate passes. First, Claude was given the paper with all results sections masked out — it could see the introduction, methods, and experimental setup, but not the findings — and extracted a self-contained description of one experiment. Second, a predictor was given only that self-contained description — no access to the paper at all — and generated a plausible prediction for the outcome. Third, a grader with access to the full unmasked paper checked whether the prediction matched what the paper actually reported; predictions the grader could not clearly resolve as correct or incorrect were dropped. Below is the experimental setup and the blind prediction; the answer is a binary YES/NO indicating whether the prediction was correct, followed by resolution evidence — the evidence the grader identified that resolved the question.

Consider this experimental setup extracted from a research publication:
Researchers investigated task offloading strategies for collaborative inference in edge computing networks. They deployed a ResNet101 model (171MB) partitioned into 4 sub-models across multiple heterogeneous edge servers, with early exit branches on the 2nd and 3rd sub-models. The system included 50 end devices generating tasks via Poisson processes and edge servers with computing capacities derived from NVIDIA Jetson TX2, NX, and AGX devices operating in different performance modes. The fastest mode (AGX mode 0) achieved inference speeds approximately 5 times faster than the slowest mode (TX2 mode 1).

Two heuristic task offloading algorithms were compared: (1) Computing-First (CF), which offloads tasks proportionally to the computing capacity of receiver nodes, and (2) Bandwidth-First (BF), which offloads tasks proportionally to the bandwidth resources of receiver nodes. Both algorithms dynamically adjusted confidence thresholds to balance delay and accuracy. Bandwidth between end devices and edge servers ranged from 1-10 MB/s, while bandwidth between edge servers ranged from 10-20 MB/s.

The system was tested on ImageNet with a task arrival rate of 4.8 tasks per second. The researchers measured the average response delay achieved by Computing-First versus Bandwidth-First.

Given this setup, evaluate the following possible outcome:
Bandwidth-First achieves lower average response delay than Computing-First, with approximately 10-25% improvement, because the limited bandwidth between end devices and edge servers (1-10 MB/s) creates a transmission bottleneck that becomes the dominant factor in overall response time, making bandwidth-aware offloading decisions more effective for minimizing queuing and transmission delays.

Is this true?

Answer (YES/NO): NO